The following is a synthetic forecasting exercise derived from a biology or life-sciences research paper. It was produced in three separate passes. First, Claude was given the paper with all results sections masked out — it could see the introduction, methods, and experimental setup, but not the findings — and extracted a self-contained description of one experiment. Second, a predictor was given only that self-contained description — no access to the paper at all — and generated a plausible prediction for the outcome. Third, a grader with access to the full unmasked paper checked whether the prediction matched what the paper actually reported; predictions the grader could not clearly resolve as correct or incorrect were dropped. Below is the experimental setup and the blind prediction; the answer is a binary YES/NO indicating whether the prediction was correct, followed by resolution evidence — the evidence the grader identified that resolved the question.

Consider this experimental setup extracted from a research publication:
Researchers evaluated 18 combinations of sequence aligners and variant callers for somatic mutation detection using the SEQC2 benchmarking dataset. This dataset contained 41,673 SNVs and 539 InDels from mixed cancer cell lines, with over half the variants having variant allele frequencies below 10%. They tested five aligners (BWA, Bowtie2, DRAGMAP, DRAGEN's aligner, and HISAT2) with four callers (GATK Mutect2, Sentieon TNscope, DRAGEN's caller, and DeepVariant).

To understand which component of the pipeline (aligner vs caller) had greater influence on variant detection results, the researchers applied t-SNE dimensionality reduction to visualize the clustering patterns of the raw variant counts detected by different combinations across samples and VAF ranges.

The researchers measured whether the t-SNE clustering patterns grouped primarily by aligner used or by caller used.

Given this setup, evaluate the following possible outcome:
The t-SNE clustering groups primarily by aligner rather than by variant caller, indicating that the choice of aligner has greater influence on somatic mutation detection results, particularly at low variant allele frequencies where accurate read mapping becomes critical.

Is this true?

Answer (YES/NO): NO